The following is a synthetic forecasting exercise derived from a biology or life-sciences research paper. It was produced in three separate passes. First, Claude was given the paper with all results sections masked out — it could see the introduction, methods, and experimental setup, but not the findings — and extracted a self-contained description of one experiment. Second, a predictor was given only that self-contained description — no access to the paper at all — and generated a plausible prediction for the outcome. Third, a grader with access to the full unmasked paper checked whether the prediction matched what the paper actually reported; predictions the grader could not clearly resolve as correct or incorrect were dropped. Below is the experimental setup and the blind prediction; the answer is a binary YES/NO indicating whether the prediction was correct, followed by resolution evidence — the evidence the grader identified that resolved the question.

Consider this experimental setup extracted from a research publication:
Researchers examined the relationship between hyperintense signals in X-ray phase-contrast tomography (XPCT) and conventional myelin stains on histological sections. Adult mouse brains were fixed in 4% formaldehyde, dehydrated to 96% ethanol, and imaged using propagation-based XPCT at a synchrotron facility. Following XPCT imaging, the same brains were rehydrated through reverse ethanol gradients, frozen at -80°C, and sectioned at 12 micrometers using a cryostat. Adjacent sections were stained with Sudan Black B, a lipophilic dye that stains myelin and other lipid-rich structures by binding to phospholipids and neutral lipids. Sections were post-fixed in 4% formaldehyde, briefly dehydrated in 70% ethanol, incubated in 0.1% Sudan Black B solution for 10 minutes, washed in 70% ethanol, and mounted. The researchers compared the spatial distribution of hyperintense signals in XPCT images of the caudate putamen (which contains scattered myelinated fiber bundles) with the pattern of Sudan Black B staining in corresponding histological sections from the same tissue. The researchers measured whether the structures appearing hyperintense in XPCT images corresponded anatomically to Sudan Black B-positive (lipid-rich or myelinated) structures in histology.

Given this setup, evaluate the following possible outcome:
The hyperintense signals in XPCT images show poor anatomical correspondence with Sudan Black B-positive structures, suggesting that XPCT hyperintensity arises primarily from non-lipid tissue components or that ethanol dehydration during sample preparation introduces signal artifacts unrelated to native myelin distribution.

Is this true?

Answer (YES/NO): NO